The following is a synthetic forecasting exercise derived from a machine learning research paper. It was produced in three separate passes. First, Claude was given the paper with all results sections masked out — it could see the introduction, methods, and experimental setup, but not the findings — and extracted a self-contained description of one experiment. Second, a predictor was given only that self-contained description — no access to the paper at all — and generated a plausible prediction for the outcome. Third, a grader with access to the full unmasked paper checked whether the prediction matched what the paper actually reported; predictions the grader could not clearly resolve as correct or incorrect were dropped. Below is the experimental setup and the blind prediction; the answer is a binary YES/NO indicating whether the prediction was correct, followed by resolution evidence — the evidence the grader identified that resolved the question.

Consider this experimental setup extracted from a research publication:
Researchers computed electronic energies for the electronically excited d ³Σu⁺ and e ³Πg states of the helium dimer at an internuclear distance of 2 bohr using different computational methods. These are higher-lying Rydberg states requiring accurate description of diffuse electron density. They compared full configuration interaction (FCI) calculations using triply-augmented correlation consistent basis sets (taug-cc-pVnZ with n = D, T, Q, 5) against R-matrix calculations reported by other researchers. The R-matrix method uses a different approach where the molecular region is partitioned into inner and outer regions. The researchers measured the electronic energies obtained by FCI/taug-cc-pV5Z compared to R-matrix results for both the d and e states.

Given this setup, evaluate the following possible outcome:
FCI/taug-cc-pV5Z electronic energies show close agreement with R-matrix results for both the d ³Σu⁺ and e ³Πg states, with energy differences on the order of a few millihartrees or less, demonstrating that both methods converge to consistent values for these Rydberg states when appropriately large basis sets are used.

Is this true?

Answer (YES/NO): YES